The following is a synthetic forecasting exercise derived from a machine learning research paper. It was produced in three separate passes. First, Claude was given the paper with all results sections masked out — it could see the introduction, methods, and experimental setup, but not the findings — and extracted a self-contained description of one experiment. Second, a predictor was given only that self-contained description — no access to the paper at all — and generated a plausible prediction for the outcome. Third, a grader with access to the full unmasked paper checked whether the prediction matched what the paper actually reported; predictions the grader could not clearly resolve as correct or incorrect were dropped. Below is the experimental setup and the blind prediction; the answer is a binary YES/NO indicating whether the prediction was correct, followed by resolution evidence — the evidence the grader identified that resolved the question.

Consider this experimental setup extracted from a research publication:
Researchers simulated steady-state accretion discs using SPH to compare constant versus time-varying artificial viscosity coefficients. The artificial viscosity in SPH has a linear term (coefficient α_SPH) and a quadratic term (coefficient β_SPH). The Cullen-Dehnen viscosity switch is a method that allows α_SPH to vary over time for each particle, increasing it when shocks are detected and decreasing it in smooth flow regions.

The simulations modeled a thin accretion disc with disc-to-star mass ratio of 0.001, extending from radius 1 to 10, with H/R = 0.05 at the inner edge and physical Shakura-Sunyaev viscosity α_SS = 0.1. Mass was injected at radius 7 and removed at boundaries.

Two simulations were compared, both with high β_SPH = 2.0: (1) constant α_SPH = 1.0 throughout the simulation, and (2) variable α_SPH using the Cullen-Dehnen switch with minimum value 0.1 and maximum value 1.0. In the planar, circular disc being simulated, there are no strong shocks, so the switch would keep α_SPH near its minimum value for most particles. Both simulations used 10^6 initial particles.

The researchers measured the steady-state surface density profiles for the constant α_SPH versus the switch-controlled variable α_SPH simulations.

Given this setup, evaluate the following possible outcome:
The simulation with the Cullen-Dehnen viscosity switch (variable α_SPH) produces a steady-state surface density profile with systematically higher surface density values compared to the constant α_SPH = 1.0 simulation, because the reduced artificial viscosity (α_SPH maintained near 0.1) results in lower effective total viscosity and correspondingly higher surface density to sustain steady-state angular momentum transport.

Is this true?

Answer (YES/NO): YES